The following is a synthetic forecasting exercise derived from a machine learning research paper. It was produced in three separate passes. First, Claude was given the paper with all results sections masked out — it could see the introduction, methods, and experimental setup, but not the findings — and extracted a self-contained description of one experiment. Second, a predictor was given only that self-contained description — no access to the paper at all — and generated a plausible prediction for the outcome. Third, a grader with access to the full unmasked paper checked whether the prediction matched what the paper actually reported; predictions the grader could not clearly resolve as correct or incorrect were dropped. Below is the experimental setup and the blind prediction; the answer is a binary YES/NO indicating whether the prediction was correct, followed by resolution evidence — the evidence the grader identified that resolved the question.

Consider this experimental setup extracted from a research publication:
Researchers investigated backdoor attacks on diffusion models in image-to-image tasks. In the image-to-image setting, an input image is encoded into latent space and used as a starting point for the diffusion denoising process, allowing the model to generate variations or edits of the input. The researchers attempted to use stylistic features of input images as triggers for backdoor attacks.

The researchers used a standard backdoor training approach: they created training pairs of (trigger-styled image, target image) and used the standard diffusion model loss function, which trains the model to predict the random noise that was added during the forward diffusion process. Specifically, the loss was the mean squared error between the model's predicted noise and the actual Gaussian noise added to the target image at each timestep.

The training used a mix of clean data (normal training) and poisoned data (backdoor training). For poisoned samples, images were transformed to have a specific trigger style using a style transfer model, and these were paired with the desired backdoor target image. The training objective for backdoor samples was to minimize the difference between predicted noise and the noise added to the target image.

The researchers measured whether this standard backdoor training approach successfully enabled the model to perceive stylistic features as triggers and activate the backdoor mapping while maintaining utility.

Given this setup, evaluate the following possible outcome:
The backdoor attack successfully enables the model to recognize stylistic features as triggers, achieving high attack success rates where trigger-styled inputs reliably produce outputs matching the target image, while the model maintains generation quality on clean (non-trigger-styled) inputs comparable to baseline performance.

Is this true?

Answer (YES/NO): NO